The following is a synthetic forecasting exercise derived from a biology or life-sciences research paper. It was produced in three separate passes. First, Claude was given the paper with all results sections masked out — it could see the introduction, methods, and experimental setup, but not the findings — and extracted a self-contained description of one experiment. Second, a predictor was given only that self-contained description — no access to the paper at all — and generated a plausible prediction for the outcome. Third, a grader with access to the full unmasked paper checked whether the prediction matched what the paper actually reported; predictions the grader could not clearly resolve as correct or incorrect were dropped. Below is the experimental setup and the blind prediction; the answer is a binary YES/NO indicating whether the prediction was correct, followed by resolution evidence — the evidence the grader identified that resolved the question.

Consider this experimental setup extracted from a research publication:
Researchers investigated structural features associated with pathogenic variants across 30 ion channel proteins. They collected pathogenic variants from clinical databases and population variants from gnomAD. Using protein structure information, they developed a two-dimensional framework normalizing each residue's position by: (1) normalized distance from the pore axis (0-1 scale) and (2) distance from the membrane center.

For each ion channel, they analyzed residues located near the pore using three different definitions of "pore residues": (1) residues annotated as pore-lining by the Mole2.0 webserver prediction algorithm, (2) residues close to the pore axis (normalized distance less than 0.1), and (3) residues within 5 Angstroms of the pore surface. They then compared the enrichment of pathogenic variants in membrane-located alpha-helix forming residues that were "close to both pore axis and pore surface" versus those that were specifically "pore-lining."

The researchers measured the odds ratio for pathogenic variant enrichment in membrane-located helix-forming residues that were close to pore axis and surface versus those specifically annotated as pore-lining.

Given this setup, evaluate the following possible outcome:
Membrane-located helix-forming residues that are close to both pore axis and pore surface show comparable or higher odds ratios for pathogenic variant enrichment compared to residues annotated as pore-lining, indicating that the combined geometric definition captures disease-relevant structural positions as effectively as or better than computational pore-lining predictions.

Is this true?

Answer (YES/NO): YES